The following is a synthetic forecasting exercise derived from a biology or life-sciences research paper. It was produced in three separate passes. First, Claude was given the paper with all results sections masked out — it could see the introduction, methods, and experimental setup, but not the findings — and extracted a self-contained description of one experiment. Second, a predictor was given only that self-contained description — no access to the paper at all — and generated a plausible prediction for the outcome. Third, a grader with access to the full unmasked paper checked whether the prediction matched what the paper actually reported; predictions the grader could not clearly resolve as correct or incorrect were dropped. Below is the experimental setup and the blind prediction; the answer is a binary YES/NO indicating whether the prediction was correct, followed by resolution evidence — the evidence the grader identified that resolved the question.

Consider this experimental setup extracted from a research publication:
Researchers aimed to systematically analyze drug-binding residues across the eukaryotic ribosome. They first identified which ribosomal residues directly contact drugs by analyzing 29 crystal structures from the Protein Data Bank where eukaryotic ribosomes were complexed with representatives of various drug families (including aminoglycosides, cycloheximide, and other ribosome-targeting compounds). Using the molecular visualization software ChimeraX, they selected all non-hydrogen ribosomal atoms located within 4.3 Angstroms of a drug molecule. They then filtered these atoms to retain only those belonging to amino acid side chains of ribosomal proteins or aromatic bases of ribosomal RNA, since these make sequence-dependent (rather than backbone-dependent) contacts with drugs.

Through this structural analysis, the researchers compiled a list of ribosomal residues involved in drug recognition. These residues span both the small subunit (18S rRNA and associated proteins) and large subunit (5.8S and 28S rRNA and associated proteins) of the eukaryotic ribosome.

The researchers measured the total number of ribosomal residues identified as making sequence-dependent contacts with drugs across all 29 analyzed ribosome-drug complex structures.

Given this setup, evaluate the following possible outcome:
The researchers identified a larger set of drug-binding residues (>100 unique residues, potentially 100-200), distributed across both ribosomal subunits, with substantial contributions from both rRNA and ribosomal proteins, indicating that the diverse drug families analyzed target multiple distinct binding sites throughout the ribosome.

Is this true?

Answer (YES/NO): NO